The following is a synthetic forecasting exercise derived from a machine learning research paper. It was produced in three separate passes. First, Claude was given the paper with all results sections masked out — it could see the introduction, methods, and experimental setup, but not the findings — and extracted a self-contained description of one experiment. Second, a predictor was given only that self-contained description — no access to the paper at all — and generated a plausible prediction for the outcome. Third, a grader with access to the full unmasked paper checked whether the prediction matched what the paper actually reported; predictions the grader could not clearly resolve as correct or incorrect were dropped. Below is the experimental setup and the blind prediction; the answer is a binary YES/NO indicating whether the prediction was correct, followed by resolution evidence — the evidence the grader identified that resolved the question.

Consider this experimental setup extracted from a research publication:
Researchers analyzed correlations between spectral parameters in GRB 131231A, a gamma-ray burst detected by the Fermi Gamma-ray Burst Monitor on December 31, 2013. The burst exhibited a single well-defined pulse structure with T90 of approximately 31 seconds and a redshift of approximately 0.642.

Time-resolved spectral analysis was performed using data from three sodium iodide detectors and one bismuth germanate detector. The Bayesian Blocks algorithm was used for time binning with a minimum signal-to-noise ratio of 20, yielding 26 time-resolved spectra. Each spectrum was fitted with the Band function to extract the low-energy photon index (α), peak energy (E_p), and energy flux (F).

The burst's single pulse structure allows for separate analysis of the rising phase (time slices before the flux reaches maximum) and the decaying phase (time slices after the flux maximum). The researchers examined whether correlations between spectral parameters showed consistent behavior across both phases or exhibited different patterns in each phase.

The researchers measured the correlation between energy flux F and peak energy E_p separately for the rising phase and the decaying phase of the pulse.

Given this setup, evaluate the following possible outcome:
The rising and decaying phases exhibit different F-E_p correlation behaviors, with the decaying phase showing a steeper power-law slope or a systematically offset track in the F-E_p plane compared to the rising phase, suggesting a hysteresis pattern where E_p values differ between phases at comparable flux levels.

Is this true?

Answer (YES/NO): YES